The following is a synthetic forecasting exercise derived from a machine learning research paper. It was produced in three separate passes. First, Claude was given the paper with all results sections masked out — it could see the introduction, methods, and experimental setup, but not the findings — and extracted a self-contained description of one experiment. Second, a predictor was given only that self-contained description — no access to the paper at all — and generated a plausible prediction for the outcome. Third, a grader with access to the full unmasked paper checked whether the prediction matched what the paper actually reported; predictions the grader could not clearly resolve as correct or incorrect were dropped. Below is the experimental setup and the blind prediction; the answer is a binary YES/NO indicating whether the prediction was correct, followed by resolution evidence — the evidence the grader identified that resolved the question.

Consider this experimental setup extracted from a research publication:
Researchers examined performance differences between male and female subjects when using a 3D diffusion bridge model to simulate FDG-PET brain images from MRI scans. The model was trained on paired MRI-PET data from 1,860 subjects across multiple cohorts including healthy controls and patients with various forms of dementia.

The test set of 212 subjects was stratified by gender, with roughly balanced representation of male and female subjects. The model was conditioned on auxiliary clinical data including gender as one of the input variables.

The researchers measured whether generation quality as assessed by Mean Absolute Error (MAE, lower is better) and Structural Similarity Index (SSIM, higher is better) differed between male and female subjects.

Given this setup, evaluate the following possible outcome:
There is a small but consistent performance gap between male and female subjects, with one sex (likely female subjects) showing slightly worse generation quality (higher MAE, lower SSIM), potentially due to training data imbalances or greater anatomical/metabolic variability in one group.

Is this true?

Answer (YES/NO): NO